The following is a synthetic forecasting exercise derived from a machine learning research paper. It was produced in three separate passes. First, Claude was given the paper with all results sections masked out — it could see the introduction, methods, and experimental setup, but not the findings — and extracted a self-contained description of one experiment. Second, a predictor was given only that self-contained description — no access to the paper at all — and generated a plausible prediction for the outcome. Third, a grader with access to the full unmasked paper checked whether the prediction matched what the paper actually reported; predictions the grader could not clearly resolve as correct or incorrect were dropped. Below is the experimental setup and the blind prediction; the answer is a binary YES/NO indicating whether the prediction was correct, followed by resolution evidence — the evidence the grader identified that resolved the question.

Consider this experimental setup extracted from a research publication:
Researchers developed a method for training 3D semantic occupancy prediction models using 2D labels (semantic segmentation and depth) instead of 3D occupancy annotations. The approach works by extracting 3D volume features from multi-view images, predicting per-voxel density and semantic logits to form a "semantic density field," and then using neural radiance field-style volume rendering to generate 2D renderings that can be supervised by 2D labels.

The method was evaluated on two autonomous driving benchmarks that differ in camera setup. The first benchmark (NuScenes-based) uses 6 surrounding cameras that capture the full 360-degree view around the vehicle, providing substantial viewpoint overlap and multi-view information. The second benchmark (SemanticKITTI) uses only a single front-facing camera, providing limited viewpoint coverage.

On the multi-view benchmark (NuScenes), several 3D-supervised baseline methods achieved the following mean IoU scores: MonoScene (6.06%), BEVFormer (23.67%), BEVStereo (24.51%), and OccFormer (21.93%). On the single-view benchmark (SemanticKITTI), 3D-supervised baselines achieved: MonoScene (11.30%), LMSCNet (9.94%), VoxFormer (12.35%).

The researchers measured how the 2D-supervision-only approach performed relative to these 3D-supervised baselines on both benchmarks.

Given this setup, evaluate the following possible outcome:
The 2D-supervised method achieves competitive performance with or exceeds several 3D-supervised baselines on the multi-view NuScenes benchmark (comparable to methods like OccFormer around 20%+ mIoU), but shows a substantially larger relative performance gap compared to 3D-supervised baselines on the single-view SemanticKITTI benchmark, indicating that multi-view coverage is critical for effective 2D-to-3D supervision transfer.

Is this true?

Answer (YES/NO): YES